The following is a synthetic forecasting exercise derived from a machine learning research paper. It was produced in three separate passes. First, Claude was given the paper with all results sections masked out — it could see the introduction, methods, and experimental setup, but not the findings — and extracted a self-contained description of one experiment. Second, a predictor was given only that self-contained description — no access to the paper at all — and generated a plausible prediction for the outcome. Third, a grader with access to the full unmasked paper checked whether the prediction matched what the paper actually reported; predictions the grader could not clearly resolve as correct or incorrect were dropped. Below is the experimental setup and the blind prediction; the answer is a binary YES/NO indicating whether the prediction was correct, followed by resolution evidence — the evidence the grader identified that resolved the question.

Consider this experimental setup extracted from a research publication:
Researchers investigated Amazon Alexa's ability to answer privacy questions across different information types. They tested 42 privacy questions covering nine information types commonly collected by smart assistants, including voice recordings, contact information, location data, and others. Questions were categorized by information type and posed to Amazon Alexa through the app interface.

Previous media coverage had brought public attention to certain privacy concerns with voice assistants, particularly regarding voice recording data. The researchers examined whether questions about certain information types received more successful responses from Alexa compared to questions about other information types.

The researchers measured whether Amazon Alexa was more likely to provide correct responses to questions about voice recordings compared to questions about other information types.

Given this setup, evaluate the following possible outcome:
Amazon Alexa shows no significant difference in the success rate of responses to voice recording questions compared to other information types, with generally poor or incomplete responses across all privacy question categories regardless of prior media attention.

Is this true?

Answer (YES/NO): NO